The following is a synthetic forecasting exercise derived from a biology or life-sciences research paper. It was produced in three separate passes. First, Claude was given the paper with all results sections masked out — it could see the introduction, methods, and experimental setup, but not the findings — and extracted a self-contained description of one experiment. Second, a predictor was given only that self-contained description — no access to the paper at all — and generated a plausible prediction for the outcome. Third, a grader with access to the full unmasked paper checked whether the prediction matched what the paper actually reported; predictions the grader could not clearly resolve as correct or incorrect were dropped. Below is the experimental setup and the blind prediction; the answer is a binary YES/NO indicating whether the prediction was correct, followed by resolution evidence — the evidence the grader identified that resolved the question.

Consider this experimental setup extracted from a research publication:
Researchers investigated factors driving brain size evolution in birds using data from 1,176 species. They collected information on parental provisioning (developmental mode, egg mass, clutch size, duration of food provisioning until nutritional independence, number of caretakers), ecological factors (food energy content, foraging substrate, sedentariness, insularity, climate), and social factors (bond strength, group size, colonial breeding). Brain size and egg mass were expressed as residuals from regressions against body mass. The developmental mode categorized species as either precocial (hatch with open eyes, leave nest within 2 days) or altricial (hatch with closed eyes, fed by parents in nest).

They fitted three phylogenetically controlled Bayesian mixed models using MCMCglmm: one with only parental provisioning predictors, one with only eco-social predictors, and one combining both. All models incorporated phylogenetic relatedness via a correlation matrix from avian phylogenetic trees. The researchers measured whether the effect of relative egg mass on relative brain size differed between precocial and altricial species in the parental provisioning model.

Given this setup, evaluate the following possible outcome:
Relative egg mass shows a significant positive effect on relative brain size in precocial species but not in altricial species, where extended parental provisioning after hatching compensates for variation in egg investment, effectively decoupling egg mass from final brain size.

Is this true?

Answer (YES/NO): NO